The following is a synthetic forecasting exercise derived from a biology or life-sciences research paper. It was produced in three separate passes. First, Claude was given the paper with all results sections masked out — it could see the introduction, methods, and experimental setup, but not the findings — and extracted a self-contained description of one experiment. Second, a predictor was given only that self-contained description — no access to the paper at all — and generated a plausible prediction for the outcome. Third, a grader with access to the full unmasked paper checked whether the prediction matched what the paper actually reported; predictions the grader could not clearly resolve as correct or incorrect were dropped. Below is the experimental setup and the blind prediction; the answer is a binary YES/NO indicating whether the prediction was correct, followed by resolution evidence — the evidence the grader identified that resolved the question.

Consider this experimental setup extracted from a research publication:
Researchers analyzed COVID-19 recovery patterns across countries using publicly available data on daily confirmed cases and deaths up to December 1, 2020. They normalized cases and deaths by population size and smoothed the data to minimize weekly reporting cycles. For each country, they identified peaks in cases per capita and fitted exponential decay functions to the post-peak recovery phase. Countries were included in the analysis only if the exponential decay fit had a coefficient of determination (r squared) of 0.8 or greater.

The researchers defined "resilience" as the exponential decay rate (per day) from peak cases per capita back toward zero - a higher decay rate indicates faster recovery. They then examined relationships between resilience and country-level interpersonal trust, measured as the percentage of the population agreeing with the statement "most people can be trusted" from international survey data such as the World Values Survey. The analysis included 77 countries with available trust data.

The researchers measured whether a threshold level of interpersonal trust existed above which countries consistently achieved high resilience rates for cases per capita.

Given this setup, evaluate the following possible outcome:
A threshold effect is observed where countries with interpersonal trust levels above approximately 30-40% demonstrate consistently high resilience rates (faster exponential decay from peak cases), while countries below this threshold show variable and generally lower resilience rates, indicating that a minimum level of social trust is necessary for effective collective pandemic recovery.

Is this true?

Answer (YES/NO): YES